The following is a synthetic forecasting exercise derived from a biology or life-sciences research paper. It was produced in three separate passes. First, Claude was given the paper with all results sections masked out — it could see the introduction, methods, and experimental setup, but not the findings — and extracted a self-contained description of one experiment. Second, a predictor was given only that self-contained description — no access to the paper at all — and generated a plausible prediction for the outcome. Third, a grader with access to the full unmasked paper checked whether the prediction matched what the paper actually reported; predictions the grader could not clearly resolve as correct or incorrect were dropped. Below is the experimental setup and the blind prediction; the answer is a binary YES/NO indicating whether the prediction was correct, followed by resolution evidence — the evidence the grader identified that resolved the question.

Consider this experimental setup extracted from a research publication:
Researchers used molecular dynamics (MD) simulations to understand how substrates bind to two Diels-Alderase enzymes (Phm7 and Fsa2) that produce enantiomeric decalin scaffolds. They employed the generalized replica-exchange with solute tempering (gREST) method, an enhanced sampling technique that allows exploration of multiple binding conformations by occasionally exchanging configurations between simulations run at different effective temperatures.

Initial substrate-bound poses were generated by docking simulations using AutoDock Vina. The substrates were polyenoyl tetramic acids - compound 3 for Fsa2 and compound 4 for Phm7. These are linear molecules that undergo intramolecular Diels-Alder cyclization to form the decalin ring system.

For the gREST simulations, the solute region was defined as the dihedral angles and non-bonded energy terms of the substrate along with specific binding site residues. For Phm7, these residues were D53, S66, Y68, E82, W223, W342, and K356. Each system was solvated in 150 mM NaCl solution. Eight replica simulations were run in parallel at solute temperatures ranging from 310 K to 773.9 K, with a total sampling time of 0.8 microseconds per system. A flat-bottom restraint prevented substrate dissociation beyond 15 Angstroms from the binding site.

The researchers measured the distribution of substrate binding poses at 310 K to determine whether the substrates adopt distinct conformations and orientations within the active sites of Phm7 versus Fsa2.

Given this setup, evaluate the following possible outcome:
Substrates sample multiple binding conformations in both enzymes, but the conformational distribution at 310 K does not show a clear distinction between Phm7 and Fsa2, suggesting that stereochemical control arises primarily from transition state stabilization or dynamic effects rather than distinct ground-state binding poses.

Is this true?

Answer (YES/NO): NO